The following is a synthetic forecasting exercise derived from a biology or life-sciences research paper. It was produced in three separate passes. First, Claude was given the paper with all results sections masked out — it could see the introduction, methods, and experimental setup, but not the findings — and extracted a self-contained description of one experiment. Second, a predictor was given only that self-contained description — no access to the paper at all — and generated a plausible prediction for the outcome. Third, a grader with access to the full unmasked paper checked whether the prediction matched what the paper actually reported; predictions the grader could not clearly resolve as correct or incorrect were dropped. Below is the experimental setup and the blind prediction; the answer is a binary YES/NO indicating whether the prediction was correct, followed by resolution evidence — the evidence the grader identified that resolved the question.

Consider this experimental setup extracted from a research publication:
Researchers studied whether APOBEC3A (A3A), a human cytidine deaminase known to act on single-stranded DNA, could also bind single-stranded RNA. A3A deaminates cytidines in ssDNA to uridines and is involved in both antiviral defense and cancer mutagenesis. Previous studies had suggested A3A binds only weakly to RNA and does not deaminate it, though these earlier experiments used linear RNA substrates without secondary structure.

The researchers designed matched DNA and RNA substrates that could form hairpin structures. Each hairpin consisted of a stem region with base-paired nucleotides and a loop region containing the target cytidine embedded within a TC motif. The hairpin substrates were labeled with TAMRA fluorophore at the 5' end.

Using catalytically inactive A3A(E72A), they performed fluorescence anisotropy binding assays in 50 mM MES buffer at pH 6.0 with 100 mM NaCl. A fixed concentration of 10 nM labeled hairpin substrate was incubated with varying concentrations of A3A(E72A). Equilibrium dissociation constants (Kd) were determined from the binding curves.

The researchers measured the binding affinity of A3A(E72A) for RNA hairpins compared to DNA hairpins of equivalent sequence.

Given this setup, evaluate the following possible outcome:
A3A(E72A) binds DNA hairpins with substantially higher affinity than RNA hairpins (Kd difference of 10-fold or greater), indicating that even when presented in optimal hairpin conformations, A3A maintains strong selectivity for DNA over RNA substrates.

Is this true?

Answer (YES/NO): NO